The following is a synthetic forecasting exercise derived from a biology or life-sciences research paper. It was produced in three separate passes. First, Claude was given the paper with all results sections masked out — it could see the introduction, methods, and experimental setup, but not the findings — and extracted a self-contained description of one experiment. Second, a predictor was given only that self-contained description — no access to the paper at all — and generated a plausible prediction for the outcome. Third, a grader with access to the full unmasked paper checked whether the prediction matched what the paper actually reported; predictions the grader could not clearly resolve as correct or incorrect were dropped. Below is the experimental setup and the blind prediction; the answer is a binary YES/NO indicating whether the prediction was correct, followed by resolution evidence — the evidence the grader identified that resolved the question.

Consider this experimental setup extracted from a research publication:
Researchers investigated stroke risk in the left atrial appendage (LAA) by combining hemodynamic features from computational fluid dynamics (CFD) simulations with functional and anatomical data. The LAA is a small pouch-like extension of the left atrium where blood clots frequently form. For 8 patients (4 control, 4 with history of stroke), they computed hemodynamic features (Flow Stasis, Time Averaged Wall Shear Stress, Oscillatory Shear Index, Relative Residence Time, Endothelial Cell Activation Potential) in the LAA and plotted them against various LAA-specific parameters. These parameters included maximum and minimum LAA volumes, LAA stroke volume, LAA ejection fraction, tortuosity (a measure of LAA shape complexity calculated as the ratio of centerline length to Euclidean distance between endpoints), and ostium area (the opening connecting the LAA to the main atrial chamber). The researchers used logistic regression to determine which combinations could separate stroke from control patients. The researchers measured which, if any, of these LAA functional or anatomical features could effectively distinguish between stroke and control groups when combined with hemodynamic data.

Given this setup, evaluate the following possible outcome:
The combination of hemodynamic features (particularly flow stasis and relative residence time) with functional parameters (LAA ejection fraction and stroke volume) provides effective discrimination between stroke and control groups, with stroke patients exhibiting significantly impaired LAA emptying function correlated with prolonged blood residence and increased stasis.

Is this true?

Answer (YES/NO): NO